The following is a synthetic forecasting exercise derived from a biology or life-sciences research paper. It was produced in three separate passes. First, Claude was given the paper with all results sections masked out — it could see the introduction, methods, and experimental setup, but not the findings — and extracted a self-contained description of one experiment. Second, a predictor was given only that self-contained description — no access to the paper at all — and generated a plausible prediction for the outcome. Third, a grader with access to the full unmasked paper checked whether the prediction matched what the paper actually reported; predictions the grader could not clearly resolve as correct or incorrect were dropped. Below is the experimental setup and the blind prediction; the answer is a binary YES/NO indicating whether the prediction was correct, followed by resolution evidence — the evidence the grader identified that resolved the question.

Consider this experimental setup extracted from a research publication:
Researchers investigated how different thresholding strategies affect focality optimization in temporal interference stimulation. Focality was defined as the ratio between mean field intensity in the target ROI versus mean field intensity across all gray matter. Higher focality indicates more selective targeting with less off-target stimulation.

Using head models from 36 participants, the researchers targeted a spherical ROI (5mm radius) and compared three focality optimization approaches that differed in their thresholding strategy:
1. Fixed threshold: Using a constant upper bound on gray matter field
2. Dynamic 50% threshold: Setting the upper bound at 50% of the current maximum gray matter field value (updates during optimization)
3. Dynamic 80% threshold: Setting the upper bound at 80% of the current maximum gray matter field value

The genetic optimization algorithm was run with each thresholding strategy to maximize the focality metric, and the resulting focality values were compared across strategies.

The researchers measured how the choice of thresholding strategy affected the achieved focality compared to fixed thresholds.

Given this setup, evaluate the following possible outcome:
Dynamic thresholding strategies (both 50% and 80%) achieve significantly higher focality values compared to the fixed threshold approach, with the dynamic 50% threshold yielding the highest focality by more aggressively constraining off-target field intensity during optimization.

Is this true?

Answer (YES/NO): NO